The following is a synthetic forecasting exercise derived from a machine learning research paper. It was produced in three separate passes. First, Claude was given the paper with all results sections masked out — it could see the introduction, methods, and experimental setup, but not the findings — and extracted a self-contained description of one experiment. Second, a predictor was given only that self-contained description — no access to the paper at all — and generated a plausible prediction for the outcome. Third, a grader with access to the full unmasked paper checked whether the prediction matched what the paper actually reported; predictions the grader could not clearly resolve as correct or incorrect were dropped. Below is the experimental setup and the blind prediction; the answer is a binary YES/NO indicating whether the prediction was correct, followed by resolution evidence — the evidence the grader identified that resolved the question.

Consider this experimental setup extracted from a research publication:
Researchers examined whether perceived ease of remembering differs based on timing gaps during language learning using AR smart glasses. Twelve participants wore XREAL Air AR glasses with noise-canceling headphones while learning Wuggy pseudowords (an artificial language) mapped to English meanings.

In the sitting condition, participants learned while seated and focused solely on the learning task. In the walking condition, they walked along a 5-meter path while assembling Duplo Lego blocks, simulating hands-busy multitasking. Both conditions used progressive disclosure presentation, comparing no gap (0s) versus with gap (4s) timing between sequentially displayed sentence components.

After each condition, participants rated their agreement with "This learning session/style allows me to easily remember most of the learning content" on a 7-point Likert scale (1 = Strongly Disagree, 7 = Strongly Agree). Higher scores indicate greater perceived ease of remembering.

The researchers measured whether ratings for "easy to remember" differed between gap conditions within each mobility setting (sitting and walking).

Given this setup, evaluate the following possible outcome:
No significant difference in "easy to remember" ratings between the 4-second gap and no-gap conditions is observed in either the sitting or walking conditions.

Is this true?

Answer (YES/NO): YES